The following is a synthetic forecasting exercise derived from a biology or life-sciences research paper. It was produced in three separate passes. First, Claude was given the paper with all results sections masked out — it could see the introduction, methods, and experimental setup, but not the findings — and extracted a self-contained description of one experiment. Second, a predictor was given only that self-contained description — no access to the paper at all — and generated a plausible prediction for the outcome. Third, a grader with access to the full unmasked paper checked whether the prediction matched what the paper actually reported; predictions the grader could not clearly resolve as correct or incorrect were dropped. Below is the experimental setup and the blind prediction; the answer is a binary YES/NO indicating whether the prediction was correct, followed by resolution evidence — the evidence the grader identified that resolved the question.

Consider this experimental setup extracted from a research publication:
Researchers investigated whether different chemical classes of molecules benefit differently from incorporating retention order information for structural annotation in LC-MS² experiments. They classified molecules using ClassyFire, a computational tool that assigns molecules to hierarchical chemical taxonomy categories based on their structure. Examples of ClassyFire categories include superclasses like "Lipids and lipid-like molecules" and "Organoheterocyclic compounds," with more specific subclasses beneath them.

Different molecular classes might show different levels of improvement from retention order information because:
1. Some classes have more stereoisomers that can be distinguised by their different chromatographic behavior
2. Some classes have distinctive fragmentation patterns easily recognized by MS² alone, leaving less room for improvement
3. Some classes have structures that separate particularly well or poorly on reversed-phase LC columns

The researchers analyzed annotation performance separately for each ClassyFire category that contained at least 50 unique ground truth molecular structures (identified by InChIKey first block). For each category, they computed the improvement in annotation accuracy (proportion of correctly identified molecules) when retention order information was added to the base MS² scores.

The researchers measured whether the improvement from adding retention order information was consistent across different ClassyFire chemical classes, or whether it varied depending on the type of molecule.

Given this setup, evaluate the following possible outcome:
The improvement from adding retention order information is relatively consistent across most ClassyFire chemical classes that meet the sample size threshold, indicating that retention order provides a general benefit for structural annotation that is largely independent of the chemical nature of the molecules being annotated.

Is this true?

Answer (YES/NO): NO